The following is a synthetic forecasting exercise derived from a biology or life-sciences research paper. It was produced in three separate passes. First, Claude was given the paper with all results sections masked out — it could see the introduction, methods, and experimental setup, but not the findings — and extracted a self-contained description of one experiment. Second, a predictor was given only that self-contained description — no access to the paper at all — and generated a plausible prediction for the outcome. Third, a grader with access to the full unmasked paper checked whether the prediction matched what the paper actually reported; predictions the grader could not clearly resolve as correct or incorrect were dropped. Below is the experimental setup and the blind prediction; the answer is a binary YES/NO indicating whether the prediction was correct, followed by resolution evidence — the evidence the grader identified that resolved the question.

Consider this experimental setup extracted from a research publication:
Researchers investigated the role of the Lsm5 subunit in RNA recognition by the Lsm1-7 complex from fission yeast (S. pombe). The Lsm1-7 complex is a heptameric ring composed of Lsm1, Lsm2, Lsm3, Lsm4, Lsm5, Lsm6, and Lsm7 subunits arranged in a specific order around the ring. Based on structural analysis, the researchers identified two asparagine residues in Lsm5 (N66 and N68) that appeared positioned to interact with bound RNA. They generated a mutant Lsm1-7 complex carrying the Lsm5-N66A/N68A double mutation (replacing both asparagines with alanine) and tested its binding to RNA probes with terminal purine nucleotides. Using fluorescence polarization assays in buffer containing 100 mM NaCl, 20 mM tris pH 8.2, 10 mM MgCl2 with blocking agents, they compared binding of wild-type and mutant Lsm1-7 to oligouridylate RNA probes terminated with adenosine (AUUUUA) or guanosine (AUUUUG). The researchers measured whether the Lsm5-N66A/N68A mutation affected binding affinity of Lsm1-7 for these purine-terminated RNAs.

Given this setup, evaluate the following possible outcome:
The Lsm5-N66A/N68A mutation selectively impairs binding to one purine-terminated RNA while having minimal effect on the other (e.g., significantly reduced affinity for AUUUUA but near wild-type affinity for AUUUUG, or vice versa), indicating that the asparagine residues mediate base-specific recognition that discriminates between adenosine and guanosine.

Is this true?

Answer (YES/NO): NO